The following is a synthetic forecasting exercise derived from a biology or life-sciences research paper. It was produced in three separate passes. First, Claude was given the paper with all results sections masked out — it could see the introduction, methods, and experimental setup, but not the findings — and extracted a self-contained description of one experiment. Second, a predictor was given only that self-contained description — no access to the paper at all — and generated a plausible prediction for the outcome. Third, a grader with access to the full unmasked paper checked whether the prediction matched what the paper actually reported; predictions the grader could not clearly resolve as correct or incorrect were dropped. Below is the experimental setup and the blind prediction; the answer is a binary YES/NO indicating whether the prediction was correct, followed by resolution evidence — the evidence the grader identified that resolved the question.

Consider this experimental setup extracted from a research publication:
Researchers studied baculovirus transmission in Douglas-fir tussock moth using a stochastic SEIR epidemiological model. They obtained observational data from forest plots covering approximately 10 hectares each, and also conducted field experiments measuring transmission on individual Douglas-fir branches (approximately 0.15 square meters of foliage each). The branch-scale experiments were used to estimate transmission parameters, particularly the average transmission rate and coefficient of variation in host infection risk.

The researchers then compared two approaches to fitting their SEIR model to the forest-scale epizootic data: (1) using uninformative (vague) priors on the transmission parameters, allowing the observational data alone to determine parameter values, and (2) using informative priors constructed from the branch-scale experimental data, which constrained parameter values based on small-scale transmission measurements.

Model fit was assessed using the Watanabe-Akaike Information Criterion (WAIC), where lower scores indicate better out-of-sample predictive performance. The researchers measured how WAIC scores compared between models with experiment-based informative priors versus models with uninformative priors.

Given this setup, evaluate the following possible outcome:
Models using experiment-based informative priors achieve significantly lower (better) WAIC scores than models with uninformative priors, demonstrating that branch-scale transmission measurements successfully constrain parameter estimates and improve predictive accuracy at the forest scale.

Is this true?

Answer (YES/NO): NO